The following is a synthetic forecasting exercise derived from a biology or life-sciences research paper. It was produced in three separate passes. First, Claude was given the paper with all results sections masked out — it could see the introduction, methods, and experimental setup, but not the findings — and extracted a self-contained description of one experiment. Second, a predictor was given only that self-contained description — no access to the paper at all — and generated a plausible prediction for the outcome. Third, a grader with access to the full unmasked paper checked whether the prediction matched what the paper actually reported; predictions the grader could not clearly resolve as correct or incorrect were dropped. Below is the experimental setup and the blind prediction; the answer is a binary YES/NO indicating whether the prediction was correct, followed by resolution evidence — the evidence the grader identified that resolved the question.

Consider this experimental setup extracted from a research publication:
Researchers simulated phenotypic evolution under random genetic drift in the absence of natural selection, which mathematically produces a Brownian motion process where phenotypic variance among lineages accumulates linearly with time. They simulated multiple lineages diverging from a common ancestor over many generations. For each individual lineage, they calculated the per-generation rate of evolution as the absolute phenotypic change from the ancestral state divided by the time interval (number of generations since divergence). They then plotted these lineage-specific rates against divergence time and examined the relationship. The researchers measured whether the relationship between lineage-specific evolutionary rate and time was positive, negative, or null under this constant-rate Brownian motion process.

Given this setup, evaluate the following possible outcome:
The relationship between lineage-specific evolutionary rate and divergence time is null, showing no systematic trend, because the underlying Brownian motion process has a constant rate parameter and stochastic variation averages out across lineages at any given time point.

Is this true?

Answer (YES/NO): NO